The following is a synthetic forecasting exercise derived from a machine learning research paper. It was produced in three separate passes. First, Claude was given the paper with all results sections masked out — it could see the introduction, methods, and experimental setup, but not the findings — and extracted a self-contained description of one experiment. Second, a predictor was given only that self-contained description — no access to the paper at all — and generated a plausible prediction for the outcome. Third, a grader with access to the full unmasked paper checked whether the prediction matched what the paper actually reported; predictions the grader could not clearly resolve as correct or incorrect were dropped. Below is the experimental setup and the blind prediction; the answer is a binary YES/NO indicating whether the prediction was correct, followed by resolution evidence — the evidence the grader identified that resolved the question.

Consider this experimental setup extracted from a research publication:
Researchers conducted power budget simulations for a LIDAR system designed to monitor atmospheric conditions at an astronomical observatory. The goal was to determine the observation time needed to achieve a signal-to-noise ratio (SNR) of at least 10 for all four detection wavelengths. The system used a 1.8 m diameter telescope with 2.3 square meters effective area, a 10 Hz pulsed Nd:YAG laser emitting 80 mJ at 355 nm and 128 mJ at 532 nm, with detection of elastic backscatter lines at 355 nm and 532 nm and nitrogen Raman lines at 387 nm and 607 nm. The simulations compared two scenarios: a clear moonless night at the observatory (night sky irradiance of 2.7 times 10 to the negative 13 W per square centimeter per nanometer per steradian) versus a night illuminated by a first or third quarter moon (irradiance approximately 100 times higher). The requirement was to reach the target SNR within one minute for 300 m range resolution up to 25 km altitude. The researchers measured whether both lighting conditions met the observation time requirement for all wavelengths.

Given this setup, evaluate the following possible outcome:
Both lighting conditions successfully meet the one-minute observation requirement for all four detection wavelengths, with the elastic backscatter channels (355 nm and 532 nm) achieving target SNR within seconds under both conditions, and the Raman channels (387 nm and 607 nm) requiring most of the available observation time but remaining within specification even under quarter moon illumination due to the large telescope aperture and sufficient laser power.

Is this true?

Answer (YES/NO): YES